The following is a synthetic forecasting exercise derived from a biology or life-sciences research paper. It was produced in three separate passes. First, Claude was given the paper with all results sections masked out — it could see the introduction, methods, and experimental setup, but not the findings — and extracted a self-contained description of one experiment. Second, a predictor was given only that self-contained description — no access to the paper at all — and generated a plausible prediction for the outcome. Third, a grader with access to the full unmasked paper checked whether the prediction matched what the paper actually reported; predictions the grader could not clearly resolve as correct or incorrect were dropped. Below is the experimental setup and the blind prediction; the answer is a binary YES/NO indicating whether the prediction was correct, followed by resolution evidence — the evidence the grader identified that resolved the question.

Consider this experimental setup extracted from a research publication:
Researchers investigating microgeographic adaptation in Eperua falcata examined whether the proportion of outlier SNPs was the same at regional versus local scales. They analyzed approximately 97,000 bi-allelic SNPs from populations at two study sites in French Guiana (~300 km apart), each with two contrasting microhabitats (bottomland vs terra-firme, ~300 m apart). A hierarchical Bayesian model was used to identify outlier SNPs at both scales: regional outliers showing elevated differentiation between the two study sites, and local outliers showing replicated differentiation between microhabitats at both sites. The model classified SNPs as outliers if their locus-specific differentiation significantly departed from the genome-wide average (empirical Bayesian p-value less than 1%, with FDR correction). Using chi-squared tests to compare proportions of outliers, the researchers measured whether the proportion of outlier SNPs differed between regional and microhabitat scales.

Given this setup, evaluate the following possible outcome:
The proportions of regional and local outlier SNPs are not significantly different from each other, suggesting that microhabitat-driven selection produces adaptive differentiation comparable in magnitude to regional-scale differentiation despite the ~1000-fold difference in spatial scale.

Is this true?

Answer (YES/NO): NO